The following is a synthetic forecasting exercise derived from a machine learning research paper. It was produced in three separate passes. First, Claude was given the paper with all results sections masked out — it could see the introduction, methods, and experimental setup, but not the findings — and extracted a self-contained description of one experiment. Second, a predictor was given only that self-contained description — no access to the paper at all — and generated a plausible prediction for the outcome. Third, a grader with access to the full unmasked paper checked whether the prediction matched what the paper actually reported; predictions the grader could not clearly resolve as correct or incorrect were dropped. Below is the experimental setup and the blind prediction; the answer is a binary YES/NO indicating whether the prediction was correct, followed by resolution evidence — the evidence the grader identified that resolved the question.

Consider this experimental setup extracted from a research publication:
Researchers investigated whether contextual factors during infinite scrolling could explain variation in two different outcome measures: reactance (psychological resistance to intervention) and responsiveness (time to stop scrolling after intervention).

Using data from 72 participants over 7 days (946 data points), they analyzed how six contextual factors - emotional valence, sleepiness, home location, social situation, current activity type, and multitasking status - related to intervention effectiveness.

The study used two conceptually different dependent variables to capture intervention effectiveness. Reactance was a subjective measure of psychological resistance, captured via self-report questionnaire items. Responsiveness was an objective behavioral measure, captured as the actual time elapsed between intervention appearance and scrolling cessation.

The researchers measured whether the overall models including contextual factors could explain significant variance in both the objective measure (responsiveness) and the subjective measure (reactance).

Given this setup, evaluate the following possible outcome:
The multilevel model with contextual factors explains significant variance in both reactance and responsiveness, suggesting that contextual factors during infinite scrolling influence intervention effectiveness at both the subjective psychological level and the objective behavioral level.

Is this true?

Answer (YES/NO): YES